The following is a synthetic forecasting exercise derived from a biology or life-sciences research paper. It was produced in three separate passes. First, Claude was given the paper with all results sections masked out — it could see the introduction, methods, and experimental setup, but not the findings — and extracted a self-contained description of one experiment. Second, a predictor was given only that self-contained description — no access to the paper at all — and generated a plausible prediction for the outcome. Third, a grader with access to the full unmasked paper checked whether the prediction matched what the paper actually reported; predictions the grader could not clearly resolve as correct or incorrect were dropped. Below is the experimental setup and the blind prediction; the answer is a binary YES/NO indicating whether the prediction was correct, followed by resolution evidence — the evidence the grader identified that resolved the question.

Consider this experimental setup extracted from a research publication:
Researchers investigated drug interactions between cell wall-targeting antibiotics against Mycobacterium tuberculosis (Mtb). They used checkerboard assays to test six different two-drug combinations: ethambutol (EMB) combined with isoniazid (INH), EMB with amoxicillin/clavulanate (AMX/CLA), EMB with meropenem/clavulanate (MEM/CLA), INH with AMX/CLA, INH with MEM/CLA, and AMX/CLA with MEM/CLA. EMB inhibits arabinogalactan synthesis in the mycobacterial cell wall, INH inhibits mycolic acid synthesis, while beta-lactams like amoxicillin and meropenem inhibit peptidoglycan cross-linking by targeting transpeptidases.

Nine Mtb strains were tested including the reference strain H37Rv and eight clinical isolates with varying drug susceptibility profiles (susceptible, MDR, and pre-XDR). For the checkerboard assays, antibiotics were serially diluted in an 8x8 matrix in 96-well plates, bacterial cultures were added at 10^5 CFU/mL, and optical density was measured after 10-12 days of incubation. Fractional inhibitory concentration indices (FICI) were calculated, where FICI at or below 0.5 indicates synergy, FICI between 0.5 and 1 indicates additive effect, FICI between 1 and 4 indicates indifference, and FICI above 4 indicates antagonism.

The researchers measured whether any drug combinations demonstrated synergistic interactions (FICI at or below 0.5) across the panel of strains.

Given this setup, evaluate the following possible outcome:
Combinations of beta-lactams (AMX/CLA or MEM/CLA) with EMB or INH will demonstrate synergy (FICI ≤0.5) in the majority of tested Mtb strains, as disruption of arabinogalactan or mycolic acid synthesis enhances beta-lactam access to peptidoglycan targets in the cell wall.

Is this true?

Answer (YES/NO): NO